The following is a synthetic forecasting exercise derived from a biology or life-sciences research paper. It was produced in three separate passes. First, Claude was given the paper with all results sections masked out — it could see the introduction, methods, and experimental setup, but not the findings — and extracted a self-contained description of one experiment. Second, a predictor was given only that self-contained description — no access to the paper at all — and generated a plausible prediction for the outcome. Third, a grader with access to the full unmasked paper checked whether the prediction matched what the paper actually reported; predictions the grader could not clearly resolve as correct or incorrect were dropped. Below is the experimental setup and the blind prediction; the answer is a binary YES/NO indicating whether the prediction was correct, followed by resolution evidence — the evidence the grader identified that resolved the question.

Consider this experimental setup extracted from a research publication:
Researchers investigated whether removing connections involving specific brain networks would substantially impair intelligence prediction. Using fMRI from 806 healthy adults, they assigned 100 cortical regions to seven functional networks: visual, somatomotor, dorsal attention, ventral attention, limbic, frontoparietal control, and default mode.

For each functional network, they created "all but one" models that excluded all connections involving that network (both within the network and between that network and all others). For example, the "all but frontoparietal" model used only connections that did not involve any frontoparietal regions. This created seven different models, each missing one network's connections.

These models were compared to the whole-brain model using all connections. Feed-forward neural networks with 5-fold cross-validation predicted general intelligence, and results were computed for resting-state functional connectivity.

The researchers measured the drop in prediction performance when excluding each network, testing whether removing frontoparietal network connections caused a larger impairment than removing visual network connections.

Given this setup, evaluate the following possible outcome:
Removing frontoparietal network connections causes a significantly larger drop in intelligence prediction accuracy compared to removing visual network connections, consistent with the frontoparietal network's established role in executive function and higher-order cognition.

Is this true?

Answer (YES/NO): NO